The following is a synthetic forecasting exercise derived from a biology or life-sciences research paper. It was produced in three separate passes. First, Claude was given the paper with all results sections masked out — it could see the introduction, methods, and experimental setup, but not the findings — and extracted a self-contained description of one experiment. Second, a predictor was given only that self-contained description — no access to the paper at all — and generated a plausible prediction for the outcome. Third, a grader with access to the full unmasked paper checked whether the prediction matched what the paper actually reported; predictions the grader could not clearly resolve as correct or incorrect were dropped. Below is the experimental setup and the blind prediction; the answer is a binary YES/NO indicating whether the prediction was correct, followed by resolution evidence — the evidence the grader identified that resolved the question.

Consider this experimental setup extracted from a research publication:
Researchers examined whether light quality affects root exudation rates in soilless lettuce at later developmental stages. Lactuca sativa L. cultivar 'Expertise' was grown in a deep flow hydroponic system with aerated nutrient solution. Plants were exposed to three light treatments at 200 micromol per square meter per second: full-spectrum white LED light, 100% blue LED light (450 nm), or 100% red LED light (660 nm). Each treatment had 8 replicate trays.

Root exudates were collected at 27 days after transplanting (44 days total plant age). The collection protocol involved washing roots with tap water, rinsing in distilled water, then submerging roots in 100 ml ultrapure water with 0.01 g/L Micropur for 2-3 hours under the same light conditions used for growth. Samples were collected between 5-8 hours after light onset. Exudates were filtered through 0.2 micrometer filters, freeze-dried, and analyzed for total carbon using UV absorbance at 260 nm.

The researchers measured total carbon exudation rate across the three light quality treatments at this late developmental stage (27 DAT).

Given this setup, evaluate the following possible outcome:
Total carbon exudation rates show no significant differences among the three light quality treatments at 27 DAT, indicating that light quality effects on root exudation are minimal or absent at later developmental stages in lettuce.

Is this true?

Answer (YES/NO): YES